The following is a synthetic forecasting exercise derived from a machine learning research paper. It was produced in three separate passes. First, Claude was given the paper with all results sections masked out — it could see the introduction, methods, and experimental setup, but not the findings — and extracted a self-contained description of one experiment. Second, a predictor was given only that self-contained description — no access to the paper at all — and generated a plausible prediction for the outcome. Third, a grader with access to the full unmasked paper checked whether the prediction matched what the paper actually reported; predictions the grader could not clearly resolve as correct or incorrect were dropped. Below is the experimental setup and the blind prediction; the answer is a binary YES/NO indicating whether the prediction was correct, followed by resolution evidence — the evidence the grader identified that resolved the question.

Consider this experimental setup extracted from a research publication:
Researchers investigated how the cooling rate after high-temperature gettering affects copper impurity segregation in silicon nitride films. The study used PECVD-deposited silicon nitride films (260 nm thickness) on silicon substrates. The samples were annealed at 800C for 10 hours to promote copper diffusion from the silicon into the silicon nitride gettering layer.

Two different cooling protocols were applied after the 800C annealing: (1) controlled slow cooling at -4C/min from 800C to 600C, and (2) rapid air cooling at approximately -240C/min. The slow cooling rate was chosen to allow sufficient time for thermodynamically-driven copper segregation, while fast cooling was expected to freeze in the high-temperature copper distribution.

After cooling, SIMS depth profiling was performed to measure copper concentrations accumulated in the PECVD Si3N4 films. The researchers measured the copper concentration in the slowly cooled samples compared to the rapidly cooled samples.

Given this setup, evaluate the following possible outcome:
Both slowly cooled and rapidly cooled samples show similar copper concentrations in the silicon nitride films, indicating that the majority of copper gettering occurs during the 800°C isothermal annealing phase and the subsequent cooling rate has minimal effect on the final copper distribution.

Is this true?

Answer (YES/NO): NO